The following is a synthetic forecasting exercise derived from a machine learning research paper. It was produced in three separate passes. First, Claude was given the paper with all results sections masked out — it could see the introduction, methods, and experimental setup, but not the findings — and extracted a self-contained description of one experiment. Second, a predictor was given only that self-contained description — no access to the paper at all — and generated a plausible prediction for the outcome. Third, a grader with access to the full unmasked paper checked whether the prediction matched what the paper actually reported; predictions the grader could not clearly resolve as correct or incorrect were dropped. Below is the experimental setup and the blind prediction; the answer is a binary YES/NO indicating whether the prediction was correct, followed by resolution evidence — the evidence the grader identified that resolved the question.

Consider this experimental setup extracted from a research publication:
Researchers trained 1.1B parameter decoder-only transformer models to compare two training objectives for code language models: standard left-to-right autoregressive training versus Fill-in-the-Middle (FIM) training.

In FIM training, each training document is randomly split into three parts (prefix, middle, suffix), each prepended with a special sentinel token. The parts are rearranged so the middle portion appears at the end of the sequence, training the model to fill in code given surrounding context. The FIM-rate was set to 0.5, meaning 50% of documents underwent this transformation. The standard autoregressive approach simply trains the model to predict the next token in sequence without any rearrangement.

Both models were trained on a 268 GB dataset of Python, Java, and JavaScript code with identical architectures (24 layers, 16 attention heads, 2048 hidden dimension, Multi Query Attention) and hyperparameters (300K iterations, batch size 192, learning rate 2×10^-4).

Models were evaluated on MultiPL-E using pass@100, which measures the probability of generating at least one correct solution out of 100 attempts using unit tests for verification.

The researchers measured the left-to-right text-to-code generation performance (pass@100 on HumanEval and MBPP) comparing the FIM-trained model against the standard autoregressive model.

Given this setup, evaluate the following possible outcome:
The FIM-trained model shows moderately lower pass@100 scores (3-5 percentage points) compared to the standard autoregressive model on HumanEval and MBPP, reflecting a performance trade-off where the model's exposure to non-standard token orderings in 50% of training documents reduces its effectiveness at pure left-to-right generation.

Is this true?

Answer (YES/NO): NO